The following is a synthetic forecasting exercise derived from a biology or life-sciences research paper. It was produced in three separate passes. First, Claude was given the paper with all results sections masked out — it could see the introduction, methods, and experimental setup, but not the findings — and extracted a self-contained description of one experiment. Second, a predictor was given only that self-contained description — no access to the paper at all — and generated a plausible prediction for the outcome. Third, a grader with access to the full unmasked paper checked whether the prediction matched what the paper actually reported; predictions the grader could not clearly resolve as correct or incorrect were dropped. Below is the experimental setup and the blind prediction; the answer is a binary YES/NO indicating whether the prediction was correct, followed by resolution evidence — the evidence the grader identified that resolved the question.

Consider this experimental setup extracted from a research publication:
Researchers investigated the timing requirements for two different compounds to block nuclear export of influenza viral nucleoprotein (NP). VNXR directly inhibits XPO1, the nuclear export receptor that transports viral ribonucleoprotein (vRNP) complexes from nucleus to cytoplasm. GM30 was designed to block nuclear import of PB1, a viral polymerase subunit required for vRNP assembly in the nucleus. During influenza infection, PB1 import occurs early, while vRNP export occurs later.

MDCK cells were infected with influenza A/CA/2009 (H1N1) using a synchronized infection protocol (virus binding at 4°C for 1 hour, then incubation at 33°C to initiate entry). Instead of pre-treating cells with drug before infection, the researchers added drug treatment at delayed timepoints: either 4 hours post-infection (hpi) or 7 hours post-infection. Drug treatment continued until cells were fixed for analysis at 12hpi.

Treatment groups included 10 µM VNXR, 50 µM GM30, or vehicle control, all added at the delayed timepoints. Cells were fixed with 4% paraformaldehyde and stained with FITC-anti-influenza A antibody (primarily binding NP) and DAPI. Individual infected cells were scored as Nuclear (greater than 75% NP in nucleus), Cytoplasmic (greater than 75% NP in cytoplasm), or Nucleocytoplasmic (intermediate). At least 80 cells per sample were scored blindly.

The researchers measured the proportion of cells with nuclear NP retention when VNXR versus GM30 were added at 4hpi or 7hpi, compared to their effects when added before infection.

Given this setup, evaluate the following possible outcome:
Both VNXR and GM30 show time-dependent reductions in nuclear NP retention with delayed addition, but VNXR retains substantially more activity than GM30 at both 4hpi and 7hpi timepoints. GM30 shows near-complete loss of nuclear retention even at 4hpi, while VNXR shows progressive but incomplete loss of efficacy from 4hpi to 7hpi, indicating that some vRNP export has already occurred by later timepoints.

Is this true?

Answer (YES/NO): NO